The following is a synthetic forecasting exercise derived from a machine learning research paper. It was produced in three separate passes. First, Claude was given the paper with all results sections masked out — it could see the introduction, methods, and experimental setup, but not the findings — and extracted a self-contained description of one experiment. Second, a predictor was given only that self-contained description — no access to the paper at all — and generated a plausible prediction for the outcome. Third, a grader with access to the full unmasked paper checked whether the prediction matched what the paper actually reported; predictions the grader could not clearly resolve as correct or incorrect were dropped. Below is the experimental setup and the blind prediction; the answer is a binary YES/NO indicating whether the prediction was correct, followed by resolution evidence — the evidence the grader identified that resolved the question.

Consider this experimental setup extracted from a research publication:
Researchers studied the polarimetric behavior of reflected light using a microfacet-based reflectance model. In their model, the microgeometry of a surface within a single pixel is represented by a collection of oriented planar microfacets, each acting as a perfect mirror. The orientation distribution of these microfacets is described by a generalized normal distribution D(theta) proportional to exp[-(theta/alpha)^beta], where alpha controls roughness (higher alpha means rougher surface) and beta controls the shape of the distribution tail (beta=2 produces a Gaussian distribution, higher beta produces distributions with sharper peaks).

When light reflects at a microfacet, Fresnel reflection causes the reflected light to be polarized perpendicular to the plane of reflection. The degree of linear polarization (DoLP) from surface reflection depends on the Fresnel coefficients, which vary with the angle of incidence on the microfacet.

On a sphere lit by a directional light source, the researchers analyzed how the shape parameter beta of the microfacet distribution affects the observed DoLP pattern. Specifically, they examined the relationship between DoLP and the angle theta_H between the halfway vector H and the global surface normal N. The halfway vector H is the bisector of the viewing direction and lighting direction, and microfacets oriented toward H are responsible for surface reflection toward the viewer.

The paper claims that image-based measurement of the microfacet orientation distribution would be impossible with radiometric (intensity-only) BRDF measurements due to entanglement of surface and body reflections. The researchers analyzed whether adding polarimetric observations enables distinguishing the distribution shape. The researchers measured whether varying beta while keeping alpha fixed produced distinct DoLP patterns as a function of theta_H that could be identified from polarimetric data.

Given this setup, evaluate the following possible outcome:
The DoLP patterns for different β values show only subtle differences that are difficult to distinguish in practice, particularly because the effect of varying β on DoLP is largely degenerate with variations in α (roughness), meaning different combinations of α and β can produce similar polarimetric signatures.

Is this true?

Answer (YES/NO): NO